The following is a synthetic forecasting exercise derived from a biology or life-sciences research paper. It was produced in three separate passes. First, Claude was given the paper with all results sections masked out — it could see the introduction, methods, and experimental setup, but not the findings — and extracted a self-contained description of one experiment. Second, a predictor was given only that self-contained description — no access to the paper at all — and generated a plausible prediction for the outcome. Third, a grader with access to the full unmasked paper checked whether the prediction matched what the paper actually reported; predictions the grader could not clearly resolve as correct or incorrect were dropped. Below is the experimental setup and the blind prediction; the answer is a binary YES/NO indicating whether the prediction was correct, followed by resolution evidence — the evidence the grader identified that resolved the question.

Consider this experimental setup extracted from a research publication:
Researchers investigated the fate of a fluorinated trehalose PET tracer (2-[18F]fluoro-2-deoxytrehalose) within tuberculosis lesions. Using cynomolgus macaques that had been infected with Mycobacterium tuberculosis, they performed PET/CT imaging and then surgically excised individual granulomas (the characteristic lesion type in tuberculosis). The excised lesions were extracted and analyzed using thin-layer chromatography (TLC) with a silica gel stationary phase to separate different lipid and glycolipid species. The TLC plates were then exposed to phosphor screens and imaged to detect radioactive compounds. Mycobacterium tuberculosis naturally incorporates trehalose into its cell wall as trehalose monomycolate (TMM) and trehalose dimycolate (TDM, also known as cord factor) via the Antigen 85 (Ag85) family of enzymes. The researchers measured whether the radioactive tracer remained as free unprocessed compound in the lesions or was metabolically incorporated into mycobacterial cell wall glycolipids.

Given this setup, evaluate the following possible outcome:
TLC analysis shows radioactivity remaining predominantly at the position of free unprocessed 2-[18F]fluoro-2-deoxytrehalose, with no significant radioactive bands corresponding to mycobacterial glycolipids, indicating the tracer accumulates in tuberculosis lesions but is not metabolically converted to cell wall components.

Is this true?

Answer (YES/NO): NO